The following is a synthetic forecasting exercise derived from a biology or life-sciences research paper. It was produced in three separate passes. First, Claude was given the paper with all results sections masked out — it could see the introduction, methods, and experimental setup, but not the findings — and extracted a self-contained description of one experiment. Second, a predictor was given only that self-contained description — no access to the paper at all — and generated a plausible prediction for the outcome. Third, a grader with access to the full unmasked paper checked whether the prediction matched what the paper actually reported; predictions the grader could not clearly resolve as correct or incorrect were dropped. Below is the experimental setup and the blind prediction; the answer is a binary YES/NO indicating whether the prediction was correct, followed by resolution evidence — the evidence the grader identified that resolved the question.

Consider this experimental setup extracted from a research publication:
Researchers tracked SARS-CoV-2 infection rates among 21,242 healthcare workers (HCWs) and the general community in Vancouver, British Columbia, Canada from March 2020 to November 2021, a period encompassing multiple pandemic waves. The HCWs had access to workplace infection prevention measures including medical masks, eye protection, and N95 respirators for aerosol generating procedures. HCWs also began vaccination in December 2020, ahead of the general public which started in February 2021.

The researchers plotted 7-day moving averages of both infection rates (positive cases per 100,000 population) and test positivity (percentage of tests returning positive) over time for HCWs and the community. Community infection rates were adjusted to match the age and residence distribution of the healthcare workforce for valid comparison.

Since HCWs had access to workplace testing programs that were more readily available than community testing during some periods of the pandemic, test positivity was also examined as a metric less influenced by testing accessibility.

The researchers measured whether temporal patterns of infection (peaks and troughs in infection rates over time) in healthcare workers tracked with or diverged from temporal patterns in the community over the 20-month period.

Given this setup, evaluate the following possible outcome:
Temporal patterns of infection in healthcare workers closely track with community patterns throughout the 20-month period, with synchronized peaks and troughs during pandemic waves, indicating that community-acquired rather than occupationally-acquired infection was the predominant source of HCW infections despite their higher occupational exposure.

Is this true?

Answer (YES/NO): NO